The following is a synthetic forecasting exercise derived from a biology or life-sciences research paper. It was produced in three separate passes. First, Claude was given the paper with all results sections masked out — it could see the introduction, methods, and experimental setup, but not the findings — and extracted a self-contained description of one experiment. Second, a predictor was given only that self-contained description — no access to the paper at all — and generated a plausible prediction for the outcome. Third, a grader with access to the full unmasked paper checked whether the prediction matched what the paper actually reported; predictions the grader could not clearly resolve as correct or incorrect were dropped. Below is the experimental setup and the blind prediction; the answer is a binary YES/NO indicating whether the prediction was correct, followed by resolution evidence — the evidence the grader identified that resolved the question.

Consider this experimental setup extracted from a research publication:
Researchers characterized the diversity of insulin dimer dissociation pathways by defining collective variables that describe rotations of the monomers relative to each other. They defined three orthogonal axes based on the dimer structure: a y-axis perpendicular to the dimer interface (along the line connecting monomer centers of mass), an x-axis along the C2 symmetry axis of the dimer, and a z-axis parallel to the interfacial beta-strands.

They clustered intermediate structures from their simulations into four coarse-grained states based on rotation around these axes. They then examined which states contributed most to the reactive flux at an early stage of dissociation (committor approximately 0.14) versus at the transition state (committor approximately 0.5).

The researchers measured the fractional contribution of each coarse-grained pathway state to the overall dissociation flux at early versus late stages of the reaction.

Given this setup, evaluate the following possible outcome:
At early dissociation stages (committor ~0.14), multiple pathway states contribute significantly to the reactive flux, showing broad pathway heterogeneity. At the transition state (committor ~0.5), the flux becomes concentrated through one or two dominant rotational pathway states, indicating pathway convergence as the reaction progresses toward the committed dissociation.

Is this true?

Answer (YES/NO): NO